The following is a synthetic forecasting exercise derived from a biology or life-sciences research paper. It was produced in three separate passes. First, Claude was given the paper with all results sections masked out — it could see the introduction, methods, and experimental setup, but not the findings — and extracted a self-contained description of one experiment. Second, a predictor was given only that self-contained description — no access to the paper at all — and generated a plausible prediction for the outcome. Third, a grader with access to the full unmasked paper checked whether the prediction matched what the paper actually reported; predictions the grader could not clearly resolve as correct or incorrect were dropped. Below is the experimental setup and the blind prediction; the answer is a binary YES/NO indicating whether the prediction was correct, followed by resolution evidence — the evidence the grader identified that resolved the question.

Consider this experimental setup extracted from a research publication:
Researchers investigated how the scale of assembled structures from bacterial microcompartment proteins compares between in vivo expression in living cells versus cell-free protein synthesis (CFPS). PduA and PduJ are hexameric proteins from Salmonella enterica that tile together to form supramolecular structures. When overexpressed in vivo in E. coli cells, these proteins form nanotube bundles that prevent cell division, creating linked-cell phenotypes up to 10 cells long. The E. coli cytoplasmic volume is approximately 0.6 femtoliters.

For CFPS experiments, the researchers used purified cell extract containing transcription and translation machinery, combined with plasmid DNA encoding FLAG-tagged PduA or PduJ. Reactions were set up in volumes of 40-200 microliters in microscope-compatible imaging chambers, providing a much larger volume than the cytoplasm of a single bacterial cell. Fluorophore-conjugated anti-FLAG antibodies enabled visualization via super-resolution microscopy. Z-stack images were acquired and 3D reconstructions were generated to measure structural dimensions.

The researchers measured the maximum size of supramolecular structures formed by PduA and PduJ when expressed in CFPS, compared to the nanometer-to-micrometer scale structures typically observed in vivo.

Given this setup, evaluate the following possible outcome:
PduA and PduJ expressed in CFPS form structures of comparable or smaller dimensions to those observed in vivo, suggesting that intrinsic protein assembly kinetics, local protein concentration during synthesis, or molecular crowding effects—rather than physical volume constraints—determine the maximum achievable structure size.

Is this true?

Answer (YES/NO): NO